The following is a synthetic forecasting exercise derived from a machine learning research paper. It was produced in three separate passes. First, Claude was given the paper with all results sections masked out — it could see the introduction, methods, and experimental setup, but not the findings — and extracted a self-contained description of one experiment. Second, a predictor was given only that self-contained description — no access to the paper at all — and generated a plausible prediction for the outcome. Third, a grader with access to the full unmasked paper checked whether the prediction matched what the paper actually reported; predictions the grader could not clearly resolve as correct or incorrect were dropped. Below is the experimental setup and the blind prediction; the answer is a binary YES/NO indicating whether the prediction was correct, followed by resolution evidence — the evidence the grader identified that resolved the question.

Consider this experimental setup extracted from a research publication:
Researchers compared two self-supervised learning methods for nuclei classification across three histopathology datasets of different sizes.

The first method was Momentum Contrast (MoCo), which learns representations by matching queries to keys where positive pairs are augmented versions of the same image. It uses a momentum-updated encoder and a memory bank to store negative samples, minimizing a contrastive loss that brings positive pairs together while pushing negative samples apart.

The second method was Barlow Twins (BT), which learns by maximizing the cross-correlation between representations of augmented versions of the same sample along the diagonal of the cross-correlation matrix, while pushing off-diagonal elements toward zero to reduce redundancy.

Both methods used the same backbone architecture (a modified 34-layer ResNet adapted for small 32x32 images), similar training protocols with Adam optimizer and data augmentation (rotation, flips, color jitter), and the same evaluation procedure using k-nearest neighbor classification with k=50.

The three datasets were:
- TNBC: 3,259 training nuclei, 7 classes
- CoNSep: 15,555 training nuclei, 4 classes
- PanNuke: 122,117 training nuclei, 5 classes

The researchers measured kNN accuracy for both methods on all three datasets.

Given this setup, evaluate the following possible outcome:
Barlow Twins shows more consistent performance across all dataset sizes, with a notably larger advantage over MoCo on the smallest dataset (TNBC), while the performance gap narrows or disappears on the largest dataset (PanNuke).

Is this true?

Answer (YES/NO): NO